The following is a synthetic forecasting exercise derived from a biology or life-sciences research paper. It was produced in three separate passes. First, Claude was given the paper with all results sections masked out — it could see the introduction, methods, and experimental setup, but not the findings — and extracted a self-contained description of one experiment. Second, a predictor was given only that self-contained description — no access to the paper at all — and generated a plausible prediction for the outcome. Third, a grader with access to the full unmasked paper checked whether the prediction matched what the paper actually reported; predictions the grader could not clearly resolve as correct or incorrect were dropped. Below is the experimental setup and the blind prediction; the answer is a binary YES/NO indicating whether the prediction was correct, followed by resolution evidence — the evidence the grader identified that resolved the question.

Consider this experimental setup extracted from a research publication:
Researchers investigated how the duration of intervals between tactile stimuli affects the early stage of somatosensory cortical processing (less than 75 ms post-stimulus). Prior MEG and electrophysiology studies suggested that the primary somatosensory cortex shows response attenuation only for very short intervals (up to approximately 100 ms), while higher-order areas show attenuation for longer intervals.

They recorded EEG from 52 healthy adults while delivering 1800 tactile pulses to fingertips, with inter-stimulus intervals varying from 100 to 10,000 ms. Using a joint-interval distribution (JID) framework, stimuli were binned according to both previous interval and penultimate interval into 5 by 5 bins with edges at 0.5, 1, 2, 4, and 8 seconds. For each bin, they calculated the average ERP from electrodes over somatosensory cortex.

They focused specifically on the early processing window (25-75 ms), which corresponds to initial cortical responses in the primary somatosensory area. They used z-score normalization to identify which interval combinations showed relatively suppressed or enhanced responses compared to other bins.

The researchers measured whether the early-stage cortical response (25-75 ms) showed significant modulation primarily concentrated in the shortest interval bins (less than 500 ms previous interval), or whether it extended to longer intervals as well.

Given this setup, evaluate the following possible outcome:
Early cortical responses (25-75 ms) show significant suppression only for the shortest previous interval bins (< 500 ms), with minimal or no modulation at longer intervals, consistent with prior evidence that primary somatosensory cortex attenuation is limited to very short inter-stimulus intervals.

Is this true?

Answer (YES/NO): NO